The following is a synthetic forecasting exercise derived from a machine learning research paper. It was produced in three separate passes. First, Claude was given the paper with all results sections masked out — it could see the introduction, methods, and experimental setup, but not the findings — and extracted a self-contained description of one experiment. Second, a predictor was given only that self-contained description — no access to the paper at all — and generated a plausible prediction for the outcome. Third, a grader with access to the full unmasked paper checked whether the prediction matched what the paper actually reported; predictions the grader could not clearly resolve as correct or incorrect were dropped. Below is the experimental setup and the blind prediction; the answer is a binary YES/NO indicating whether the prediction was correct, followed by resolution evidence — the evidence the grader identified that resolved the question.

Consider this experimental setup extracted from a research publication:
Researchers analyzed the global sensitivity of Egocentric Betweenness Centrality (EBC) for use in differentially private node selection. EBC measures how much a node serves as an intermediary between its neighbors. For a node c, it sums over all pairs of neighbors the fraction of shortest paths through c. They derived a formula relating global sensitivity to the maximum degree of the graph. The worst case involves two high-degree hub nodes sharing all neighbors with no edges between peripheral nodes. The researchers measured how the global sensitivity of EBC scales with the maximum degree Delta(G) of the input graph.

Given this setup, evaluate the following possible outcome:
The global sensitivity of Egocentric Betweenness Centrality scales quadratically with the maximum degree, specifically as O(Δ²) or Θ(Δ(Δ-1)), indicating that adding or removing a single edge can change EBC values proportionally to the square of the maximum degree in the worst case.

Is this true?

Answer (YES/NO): YES